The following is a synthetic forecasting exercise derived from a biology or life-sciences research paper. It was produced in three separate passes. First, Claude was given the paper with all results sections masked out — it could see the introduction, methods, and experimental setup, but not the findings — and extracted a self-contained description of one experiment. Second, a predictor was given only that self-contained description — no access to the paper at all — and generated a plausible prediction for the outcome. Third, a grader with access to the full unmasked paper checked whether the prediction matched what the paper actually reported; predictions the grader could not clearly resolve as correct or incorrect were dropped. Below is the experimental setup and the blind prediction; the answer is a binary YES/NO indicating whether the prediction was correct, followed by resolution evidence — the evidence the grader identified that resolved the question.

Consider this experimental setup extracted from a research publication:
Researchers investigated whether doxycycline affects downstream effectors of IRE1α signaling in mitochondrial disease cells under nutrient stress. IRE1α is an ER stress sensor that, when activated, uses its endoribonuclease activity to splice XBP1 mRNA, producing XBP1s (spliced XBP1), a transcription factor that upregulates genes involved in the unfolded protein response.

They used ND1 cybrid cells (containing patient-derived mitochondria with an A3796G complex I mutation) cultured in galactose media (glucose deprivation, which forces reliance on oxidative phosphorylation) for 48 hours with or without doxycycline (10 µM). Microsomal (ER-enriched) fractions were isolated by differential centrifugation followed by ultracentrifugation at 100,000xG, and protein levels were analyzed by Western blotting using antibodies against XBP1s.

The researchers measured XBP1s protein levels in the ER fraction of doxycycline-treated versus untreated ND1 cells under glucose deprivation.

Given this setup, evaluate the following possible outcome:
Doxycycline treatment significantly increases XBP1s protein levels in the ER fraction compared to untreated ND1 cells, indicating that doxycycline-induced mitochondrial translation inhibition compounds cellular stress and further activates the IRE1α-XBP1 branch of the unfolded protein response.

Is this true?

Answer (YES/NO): NO